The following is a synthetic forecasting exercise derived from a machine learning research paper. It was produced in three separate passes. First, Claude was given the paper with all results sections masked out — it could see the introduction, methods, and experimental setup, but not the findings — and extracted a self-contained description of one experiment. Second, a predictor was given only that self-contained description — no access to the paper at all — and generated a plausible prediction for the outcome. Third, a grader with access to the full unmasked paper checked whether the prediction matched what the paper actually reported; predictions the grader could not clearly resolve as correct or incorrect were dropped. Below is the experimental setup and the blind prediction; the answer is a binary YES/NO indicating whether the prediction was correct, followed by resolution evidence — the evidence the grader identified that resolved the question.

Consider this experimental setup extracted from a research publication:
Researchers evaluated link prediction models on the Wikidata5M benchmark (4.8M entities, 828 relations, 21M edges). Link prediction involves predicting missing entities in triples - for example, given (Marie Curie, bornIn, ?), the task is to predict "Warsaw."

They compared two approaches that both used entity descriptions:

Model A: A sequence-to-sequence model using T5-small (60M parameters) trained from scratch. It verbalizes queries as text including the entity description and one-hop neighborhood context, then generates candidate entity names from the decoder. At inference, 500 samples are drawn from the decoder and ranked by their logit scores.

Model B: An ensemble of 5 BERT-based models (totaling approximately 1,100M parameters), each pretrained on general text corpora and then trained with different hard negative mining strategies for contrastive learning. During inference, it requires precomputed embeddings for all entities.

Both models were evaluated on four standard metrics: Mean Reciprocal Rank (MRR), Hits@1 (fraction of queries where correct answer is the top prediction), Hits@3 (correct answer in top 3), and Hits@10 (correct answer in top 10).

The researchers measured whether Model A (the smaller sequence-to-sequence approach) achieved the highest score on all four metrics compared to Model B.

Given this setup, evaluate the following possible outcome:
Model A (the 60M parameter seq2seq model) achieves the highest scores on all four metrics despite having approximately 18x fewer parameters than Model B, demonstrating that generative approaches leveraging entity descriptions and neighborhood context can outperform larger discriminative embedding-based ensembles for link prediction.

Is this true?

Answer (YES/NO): NO